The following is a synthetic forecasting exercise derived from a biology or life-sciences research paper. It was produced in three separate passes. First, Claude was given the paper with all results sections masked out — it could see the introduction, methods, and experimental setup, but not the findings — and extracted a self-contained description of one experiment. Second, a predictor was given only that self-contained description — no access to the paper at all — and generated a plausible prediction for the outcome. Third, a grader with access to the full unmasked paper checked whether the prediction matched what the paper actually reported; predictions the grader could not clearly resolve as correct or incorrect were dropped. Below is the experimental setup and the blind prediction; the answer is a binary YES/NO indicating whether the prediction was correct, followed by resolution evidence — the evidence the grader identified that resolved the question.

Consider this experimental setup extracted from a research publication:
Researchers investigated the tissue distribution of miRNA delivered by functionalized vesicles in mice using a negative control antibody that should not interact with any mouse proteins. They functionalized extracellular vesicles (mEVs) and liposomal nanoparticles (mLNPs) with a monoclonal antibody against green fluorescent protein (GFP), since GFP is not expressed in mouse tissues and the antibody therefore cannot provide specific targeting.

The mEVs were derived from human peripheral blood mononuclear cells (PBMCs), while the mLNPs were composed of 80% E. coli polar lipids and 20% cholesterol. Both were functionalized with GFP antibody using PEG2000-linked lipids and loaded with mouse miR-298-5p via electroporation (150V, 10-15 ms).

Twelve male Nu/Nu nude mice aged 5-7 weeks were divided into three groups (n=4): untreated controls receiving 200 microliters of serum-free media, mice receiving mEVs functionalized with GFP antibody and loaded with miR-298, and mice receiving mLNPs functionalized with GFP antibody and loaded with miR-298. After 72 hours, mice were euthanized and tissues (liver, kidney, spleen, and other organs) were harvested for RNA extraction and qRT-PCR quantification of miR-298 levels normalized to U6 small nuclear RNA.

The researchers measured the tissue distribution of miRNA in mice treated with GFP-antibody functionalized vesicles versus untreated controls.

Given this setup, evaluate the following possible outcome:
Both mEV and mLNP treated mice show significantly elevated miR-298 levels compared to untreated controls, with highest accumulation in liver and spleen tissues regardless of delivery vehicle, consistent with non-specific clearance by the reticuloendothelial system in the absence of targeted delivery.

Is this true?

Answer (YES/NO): NO